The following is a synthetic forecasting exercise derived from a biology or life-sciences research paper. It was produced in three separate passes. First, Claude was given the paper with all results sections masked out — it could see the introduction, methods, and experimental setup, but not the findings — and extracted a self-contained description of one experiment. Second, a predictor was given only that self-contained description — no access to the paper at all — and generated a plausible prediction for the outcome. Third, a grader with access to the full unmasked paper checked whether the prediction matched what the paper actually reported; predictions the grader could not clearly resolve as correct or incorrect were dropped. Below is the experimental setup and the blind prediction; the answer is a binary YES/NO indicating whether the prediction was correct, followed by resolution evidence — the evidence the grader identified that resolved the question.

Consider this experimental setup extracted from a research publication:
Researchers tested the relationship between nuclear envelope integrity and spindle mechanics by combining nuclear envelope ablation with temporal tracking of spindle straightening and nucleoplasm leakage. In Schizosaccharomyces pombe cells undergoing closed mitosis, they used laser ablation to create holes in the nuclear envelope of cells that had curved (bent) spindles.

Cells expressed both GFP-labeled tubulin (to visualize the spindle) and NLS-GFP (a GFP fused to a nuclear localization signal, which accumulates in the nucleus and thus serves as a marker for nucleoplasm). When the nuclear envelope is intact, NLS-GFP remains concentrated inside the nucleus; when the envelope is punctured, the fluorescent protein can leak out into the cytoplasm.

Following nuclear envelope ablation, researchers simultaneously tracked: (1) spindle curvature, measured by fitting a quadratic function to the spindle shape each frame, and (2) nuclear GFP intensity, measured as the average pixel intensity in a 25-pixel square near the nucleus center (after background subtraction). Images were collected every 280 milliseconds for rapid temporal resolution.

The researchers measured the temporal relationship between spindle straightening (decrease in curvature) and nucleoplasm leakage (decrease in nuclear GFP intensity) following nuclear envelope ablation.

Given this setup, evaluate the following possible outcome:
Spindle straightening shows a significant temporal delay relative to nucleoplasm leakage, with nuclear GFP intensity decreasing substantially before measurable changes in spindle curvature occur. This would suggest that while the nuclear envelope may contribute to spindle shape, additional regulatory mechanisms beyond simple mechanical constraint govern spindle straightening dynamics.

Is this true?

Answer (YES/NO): NO